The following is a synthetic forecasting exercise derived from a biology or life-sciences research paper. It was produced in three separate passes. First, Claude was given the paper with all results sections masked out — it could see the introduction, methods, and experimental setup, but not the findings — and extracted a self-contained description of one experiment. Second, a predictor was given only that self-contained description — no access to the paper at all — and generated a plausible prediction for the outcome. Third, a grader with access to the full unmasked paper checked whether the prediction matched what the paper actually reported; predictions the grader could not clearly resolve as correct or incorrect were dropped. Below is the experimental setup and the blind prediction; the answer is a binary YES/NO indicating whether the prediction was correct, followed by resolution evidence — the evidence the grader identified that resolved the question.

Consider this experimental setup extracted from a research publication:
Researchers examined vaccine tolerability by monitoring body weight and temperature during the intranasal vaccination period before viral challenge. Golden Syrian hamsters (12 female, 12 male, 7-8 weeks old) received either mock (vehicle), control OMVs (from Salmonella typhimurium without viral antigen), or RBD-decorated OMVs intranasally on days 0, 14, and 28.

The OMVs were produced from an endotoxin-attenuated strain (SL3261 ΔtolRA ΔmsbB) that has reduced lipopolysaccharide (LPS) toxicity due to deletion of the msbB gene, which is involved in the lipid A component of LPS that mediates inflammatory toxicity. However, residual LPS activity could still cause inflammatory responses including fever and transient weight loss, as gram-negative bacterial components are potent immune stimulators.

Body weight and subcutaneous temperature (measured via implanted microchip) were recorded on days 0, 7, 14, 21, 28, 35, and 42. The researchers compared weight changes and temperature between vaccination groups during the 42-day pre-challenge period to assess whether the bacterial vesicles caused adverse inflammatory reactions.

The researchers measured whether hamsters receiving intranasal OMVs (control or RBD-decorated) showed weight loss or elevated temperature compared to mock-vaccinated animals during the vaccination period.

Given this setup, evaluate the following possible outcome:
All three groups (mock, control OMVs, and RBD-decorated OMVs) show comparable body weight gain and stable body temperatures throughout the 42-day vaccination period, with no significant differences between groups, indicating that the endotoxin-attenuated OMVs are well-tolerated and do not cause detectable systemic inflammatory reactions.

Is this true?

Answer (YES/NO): YES